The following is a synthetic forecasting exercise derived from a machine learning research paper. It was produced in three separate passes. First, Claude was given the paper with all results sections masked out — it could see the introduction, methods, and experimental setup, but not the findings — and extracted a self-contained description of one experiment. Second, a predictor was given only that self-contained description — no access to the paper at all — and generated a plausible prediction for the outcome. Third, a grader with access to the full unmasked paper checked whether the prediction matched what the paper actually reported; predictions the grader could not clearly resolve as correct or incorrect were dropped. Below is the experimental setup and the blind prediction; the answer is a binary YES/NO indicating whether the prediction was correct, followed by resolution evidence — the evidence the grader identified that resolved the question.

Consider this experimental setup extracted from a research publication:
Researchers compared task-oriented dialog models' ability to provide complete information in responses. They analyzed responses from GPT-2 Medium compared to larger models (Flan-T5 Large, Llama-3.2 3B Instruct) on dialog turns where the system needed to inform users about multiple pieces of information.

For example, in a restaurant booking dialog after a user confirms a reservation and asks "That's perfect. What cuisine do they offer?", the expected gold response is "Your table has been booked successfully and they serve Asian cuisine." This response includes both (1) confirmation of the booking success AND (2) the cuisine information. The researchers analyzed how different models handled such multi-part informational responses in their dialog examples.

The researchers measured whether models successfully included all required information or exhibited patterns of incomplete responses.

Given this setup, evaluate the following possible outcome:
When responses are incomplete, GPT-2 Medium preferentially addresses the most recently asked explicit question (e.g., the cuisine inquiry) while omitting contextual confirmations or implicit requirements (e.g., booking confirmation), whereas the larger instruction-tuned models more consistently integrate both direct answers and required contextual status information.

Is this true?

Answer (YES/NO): NO